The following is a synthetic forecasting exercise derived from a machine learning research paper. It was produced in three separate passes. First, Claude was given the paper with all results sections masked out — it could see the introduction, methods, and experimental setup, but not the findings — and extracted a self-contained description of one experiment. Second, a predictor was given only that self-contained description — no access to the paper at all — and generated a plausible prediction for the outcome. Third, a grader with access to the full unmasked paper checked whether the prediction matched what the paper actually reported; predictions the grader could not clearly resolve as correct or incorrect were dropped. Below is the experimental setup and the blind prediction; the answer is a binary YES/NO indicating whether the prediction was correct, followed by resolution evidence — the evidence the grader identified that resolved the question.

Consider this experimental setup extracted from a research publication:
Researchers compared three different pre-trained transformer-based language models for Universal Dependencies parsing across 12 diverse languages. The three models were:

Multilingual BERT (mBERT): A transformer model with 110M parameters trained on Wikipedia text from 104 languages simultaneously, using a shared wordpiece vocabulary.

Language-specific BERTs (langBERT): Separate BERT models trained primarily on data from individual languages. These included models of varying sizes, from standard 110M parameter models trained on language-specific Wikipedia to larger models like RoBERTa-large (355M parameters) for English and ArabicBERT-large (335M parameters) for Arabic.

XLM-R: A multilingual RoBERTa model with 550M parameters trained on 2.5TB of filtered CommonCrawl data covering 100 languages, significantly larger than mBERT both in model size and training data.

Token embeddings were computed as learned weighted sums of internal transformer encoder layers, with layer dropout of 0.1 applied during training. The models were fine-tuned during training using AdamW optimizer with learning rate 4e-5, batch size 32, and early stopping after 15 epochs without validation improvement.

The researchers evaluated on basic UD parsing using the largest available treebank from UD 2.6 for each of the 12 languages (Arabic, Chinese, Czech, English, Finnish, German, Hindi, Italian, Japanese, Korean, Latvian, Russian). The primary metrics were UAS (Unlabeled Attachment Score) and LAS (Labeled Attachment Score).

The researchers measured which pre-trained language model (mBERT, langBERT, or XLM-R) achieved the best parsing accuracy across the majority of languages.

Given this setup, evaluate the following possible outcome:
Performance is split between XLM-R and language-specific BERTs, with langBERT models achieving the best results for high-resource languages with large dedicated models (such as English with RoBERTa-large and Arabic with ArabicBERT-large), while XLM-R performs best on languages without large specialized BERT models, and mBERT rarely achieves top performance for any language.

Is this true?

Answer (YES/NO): NO